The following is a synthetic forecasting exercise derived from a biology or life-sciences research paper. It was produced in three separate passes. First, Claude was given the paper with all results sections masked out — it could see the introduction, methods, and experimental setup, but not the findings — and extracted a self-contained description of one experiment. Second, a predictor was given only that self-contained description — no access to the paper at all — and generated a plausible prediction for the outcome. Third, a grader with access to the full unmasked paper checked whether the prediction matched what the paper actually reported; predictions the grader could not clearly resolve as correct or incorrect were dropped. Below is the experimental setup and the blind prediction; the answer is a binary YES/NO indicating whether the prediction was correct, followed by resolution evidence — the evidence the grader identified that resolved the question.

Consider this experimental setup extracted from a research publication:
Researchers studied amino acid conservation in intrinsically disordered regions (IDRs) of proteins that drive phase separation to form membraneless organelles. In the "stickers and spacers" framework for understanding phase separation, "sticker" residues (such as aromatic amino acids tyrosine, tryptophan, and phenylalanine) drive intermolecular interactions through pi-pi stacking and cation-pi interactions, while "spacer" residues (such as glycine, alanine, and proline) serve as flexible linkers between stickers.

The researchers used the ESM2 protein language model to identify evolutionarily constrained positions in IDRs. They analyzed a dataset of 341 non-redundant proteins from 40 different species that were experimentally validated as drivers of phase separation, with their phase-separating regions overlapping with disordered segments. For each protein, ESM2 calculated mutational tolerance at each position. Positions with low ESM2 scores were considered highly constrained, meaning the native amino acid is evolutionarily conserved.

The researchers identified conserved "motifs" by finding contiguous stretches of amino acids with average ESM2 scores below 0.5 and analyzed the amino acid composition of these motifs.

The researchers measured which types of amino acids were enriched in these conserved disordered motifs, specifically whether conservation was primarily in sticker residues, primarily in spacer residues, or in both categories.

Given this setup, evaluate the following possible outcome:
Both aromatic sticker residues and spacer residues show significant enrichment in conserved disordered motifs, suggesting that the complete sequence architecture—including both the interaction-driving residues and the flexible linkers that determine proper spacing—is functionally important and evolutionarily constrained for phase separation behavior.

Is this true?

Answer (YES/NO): YES